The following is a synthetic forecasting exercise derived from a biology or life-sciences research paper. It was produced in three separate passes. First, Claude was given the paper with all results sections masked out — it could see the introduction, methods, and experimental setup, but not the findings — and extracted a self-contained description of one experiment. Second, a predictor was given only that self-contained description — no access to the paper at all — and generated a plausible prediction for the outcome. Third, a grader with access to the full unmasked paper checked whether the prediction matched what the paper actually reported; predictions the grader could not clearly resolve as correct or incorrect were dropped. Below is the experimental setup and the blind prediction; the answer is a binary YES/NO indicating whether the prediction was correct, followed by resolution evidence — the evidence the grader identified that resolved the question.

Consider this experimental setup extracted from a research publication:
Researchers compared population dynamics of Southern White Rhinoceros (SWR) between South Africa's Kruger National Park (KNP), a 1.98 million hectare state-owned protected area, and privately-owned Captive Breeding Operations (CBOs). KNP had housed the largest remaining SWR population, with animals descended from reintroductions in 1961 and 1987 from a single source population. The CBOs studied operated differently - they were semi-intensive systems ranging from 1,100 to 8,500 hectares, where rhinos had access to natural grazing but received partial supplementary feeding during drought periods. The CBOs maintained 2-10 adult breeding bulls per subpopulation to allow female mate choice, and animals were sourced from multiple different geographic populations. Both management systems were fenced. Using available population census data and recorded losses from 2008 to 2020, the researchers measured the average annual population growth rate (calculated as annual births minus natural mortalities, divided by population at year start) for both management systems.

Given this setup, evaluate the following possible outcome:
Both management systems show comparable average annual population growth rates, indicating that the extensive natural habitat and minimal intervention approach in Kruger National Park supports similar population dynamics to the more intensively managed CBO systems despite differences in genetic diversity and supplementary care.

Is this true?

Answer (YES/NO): NO